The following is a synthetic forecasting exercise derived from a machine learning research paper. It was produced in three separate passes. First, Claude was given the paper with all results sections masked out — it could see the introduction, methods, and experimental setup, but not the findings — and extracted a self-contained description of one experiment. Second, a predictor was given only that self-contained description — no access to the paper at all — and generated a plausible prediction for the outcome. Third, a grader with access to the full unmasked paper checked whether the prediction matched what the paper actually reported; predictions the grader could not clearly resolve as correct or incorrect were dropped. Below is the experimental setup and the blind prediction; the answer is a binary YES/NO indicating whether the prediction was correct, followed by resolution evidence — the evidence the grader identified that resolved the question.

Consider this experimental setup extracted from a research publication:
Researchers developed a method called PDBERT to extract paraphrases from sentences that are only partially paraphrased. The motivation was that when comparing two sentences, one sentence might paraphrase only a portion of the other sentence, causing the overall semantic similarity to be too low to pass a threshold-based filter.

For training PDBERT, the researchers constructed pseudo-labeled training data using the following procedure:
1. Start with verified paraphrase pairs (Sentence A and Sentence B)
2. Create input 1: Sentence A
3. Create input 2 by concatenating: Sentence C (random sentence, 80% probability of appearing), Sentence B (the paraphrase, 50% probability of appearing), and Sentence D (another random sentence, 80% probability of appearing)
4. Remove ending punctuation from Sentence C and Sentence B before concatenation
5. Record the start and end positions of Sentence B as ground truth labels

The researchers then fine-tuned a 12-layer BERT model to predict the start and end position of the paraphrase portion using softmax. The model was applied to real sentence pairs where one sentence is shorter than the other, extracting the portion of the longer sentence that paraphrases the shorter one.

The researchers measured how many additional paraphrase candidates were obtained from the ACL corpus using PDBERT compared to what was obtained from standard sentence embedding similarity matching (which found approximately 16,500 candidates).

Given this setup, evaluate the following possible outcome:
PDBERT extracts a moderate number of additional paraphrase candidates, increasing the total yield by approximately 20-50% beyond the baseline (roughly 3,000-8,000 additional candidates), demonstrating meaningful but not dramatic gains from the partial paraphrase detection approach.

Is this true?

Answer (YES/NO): NO